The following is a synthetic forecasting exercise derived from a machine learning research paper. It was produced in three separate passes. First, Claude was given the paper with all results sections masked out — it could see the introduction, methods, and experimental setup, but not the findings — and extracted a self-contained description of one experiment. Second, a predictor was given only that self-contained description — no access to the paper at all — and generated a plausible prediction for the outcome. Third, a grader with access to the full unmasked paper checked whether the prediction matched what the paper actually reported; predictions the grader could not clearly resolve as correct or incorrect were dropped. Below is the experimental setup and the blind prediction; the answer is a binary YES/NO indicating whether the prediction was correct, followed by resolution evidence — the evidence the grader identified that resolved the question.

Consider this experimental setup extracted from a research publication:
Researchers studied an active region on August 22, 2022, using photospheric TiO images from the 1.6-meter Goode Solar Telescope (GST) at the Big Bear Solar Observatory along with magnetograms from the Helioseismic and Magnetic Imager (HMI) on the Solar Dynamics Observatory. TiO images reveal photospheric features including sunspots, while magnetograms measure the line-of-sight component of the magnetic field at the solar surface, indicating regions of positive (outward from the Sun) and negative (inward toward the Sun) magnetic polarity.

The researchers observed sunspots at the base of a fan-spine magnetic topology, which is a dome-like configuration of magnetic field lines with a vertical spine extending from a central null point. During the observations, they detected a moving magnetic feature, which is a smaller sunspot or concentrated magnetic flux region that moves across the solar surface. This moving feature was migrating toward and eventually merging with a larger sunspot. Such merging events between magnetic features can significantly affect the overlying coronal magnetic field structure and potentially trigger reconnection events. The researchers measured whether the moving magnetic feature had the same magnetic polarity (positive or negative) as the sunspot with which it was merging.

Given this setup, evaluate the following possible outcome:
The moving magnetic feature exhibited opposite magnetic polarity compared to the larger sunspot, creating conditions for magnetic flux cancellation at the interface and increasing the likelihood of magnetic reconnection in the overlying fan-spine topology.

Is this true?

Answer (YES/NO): NO